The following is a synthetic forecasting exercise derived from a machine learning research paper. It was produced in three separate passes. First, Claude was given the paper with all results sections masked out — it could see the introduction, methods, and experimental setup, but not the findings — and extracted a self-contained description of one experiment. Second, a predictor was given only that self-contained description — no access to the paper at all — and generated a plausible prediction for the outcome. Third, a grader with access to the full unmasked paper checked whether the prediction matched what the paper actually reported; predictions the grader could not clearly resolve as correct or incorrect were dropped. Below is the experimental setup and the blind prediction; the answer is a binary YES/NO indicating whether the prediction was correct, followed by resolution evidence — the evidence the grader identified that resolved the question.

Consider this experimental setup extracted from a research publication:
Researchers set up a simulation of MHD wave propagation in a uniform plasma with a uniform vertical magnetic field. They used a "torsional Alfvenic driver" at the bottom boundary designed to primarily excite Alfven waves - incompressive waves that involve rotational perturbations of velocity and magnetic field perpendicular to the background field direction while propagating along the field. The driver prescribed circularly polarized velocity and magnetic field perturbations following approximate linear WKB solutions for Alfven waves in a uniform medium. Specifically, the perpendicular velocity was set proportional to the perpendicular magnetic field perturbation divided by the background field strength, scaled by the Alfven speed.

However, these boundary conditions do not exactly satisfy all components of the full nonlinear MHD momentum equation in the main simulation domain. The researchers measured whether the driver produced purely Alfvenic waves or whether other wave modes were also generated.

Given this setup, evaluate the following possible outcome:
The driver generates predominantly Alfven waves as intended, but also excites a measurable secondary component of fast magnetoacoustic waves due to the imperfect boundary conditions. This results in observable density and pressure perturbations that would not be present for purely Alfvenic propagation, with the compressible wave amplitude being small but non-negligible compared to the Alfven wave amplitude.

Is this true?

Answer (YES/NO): NO